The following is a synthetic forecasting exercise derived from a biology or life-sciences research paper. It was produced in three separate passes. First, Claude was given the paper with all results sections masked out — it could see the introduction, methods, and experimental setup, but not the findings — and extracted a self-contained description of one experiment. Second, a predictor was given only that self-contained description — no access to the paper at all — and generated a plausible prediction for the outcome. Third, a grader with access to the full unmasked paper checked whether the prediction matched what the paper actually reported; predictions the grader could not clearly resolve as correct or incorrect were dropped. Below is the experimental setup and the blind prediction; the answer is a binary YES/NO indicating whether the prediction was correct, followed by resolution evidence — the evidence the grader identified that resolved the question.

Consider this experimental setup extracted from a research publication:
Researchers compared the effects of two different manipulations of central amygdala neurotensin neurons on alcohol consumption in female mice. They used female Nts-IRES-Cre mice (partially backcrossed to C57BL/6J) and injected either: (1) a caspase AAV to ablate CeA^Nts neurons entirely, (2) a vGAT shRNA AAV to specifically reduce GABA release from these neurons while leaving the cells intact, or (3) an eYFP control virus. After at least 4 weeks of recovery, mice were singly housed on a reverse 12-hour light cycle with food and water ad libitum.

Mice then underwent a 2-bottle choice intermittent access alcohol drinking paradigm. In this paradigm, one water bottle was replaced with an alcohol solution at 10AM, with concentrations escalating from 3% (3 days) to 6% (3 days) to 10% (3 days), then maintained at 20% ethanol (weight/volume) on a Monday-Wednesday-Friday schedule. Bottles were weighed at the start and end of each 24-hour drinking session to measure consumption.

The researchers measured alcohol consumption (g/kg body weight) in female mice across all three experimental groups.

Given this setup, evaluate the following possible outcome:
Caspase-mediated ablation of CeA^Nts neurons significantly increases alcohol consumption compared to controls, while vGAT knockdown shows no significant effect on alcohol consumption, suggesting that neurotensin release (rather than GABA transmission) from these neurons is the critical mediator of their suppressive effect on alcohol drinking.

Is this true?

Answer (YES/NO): NO